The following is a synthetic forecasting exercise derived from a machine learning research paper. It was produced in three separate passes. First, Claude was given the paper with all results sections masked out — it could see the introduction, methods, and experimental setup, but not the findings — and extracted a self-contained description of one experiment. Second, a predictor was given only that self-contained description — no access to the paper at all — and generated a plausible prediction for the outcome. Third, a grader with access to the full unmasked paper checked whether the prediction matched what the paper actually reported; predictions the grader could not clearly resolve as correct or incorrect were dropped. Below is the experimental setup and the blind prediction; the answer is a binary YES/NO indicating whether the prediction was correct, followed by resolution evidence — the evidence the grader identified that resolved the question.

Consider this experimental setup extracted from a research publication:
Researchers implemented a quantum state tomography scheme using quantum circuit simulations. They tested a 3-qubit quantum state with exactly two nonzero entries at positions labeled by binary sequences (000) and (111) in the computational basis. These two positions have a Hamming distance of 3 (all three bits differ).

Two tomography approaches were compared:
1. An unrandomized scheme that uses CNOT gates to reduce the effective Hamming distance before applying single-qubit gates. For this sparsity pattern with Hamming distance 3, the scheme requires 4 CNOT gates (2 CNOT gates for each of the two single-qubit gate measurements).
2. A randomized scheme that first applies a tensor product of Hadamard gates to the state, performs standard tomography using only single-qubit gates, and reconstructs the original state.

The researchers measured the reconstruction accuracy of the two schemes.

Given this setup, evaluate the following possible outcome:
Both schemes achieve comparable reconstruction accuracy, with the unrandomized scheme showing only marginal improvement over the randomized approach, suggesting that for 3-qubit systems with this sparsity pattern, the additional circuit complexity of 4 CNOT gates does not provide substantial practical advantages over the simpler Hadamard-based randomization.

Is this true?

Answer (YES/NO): NO